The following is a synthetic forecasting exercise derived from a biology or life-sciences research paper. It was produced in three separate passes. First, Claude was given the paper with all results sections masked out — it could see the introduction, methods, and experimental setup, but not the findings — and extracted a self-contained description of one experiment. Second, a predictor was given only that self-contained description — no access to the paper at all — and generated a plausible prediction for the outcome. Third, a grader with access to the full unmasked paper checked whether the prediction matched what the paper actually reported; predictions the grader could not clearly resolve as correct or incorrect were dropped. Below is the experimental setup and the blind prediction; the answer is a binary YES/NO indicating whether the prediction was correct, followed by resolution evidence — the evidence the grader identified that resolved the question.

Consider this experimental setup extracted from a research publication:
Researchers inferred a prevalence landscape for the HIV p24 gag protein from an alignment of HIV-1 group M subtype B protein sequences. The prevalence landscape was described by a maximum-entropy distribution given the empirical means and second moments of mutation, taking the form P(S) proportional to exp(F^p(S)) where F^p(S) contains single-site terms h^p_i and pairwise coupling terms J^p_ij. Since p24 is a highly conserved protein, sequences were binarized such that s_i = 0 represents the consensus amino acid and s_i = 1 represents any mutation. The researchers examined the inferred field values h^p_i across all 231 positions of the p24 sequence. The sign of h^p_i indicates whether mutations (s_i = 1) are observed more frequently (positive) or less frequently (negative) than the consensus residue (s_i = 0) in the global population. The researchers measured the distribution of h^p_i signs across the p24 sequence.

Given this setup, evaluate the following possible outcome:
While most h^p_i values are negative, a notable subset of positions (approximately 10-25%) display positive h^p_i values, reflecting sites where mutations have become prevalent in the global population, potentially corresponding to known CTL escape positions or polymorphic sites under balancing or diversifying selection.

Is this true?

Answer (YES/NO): NO